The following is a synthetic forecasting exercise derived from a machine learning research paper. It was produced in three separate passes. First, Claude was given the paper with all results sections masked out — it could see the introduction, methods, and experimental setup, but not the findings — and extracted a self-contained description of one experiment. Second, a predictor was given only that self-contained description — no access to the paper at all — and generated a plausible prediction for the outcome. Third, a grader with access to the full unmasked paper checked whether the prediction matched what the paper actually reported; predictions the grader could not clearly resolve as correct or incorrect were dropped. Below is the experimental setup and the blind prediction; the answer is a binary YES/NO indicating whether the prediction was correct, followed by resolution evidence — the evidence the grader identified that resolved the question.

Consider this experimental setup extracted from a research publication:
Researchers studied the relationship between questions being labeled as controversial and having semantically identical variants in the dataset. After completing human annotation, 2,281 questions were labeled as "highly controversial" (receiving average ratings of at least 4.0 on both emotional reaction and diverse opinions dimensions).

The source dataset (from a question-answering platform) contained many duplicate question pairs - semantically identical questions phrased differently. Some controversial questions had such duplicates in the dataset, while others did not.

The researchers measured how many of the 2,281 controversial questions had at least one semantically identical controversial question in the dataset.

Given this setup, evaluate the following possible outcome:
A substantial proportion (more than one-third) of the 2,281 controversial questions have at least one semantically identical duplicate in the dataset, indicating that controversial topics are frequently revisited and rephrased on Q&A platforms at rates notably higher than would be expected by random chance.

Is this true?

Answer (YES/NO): NO